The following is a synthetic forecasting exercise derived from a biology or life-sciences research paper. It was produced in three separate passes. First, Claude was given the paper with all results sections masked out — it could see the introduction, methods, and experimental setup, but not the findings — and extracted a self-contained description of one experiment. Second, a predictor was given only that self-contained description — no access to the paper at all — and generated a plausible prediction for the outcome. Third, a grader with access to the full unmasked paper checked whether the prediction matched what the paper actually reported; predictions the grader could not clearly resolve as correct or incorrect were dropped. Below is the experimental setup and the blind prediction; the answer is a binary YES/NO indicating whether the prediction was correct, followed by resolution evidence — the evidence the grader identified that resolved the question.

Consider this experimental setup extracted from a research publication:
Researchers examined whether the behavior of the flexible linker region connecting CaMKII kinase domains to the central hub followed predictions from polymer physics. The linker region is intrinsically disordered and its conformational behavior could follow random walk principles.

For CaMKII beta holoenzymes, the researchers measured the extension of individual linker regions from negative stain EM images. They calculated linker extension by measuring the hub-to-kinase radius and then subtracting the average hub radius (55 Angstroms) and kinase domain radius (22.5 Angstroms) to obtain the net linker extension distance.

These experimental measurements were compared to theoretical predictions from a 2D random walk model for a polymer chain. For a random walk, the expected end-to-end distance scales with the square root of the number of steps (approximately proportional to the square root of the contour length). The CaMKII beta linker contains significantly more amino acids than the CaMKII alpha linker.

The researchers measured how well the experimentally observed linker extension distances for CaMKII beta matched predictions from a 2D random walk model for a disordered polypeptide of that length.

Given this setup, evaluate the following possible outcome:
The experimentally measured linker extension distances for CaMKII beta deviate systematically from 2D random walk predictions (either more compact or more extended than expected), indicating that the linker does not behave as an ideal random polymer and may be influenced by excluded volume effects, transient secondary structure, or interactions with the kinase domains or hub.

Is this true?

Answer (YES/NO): NO